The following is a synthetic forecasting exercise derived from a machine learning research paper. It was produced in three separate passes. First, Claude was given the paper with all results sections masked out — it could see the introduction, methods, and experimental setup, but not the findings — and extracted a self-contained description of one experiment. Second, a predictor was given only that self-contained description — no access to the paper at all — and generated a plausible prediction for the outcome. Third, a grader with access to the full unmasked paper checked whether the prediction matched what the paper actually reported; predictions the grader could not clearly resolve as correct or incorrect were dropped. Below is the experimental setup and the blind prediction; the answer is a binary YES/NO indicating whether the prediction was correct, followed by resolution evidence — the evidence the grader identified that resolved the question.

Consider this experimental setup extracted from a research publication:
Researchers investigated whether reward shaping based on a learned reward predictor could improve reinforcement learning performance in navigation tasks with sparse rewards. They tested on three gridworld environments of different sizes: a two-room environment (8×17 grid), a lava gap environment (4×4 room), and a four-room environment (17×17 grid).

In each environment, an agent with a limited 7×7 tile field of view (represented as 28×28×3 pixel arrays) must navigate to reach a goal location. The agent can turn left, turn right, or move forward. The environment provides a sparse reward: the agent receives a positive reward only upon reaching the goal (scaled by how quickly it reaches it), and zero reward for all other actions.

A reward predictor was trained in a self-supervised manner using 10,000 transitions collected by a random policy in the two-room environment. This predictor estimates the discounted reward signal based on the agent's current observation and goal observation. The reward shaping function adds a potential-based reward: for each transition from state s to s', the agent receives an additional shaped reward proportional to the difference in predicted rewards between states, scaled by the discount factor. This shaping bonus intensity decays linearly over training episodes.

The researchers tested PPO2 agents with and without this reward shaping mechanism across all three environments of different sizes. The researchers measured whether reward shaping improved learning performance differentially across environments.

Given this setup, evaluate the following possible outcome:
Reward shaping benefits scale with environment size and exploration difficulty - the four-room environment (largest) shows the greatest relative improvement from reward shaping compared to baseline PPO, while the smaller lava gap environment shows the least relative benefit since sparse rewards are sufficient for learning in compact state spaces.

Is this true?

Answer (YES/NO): NO